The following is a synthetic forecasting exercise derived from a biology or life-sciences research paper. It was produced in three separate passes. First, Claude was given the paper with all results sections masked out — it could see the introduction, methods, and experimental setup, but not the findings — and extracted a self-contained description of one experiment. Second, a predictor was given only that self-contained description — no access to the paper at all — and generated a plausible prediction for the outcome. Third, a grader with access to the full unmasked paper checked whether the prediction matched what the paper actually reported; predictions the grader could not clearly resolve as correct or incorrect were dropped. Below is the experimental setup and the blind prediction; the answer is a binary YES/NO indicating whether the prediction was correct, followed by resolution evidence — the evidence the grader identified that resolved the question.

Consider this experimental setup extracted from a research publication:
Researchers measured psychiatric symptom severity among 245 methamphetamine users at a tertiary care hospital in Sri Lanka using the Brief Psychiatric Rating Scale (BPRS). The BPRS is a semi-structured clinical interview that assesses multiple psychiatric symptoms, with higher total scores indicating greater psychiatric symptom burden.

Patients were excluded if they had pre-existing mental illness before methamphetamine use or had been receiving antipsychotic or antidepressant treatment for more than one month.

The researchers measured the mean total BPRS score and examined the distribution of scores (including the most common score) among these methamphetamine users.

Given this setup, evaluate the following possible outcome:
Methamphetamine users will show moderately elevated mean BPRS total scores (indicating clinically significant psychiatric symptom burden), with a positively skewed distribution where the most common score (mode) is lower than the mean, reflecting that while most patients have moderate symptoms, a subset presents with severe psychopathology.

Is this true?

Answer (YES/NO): YES